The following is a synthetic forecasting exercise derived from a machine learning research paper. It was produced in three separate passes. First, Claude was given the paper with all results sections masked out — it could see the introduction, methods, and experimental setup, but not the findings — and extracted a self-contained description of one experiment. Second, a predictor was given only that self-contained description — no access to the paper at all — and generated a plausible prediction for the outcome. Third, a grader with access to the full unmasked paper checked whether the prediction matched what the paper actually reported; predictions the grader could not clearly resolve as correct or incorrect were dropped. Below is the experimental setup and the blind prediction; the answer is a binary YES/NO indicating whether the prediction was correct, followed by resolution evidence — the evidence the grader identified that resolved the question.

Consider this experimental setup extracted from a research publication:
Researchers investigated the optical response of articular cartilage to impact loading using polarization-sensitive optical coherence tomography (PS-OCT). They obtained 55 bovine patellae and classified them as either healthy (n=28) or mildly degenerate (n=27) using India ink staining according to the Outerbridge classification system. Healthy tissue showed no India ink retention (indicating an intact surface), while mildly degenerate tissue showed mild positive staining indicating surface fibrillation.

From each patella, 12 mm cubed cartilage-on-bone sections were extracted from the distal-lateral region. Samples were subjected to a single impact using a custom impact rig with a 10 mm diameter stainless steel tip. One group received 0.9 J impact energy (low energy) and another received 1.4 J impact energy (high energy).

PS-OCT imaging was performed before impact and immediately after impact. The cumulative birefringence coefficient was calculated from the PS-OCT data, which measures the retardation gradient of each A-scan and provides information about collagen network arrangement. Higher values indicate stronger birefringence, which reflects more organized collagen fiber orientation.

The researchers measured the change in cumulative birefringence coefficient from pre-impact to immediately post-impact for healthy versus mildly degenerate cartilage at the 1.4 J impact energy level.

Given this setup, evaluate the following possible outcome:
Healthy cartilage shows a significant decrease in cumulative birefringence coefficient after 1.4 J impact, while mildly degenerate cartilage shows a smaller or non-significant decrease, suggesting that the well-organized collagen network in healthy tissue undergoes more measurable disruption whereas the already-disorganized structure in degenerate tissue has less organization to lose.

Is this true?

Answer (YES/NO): NO